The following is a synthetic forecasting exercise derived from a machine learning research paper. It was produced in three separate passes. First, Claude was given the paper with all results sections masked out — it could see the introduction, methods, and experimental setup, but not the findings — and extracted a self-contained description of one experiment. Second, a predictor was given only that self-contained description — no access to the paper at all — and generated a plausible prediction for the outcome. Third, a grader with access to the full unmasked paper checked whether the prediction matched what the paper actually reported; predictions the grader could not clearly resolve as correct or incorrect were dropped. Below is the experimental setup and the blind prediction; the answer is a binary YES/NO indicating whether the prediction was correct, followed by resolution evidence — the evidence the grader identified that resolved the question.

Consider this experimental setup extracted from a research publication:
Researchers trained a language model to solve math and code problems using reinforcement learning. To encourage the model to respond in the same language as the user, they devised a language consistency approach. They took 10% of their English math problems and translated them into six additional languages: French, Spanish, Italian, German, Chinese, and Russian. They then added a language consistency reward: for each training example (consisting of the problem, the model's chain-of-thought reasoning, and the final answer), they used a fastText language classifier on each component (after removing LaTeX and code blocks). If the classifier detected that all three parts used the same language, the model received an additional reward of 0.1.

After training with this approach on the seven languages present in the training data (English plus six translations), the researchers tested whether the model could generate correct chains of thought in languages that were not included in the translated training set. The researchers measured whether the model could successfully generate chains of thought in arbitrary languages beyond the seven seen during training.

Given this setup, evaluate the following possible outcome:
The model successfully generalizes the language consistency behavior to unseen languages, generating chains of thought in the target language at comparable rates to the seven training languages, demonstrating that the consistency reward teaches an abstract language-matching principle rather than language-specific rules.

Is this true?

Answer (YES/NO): NO